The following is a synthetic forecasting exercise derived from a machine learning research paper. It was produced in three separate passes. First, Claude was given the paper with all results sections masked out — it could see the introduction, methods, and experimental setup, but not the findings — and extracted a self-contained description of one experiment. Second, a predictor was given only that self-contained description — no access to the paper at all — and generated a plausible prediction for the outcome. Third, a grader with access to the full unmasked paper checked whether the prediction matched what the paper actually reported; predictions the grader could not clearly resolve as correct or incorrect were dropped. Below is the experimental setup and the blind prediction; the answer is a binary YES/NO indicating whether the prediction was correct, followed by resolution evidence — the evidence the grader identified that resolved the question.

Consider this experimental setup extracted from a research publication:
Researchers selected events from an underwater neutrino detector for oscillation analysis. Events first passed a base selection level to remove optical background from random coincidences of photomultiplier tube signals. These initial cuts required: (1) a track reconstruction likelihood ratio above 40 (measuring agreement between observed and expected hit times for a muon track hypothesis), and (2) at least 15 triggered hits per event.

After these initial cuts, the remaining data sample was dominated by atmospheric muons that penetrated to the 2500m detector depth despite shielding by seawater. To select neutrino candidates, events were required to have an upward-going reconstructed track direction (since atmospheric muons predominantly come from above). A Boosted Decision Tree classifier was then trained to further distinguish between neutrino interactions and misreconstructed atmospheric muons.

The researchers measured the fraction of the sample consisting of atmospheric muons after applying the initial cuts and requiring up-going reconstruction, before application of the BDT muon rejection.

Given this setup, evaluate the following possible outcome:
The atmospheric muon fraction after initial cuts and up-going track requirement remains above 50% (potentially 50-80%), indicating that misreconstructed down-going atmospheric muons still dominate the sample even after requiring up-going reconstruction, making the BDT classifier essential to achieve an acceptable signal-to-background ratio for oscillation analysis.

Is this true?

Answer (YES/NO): NO